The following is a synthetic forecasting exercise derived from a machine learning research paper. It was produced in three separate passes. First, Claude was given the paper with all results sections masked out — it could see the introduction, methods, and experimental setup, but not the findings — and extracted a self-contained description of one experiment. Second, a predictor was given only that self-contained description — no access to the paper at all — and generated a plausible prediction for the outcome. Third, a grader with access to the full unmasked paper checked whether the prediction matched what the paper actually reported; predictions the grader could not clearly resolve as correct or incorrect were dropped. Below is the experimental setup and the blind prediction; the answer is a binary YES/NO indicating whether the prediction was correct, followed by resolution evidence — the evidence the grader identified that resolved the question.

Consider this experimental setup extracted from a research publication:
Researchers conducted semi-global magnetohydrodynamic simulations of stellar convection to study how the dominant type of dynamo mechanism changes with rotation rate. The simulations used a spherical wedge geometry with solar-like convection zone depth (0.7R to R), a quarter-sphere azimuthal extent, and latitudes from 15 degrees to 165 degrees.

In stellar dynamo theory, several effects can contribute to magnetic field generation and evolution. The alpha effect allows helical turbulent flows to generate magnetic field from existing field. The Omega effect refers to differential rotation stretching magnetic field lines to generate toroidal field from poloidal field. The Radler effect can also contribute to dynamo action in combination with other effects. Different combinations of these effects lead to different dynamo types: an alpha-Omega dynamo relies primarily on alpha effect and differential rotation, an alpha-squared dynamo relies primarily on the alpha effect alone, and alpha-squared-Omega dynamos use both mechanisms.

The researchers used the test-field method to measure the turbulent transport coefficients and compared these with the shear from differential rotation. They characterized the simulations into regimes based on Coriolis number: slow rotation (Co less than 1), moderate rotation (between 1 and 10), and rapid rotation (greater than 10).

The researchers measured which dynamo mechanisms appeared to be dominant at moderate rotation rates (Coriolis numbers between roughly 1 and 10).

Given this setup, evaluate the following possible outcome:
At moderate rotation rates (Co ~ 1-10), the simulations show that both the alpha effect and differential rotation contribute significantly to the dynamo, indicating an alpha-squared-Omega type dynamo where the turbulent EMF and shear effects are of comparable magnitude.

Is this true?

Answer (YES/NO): YES